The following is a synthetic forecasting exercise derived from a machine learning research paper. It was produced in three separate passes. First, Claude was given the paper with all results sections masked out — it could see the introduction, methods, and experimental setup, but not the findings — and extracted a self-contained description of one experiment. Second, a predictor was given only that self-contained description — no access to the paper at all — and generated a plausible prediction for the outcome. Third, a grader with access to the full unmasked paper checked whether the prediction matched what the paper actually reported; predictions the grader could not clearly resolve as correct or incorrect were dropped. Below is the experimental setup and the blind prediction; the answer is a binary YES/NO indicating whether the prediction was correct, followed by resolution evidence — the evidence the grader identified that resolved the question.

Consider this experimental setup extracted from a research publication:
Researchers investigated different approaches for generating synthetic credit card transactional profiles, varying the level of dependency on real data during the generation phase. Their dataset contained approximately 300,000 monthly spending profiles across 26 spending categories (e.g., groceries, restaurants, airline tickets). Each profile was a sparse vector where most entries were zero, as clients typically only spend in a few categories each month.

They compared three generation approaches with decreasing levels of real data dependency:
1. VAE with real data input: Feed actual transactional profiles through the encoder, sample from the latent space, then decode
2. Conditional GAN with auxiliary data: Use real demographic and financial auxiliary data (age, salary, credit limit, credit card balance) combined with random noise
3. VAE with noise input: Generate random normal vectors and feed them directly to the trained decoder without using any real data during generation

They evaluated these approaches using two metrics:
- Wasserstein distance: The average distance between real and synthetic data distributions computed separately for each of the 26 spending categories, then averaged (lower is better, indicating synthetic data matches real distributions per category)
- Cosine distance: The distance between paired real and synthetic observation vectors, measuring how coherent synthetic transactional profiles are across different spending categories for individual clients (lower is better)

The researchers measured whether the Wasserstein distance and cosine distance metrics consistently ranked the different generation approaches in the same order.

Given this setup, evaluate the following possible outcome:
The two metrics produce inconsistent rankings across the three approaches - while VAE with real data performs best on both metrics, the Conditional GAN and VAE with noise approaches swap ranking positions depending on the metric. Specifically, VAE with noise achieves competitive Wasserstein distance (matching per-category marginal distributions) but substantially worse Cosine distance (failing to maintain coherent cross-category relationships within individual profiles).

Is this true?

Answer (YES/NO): NO